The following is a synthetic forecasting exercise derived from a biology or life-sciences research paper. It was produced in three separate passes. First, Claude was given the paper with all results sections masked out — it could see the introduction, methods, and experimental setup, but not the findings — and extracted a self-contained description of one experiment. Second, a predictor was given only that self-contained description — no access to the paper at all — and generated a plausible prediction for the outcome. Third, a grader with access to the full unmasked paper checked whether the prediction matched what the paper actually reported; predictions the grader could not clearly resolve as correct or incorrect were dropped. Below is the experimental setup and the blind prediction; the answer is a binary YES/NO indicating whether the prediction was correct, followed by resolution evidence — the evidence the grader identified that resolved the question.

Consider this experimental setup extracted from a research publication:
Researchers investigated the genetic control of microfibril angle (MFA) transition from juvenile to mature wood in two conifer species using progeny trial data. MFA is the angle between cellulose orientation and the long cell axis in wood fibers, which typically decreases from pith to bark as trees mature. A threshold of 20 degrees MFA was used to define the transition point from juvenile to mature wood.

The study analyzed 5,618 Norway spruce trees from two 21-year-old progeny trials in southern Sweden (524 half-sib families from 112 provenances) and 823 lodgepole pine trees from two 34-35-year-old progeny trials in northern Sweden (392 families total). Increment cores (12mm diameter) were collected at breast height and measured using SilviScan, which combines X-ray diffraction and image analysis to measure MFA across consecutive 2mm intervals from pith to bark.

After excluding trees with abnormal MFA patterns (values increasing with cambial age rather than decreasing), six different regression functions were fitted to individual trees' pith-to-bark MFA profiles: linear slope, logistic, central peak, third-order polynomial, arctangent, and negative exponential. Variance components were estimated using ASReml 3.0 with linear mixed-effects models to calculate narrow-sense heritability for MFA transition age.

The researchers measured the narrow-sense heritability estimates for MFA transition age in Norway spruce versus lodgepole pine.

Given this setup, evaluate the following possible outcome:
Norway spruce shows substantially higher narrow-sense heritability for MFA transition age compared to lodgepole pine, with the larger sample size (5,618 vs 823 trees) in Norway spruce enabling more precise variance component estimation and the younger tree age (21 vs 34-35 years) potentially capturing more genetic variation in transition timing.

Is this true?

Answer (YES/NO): NO